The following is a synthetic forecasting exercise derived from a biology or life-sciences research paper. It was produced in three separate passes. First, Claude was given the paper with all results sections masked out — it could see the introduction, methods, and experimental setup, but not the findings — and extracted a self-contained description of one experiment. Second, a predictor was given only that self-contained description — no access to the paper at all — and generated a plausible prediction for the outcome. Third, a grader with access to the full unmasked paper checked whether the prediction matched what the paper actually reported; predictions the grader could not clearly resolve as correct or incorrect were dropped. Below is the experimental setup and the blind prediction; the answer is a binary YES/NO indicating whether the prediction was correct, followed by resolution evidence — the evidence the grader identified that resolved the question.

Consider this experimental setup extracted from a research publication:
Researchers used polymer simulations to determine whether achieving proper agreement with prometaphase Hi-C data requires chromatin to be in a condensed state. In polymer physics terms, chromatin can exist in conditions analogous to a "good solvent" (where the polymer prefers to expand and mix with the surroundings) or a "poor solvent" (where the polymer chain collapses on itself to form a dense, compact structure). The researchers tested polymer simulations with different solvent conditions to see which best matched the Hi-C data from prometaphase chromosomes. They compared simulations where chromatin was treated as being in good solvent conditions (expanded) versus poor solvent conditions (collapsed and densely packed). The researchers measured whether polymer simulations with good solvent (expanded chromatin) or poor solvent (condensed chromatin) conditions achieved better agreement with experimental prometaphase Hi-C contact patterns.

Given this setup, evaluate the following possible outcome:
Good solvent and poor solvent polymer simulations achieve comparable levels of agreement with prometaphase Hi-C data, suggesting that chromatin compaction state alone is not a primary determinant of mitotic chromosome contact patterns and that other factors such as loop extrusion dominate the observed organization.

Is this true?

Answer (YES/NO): NO